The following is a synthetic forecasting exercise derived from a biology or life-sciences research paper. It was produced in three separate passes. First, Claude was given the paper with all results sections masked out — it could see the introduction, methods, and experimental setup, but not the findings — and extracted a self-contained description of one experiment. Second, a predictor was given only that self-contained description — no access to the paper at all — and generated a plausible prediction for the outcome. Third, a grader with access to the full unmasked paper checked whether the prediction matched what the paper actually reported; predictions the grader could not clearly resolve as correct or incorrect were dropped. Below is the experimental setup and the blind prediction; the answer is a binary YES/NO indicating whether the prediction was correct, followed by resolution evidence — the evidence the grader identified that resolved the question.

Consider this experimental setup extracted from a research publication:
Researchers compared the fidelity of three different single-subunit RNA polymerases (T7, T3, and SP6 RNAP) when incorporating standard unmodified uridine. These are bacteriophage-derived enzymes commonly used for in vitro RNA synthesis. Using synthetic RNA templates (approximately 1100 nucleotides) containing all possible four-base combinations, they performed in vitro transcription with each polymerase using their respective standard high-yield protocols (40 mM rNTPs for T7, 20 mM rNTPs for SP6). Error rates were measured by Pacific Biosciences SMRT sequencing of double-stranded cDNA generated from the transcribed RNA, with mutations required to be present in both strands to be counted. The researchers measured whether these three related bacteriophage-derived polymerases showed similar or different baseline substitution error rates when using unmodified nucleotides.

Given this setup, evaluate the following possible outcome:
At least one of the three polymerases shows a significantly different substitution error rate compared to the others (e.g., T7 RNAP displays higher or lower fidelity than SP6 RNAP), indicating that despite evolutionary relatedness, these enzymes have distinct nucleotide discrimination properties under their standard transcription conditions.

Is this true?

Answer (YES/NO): YES